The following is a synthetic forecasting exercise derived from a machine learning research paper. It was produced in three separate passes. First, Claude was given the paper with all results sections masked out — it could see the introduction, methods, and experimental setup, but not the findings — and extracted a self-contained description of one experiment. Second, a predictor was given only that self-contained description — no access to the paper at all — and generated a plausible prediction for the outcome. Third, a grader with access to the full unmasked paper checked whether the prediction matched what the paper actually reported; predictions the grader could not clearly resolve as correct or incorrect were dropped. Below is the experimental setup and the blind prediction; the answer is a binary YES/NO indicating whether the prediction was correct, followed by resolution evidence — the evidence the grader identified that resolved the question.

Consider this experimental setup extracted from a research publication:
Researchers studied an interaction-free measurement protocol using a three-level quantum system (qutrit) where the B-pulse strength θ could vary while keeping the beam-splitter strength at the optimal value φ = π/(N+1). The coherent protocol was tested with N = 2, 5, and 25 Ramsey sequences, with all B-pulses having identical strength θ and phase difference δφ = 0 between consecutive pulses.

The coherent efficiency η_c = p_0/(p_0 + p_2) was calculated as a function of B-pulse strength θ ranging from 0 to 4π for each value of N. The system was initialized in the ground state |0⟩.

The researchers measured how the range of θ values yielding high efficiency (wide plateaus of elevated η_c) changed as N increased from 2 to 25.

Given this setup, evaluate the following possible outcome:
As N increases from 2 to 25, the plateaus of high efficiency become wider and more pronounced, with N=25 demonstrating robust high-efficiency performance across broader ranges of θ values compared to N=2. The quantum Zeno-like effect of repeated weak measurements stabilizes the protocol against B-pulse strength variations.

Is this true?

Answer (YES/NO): YES